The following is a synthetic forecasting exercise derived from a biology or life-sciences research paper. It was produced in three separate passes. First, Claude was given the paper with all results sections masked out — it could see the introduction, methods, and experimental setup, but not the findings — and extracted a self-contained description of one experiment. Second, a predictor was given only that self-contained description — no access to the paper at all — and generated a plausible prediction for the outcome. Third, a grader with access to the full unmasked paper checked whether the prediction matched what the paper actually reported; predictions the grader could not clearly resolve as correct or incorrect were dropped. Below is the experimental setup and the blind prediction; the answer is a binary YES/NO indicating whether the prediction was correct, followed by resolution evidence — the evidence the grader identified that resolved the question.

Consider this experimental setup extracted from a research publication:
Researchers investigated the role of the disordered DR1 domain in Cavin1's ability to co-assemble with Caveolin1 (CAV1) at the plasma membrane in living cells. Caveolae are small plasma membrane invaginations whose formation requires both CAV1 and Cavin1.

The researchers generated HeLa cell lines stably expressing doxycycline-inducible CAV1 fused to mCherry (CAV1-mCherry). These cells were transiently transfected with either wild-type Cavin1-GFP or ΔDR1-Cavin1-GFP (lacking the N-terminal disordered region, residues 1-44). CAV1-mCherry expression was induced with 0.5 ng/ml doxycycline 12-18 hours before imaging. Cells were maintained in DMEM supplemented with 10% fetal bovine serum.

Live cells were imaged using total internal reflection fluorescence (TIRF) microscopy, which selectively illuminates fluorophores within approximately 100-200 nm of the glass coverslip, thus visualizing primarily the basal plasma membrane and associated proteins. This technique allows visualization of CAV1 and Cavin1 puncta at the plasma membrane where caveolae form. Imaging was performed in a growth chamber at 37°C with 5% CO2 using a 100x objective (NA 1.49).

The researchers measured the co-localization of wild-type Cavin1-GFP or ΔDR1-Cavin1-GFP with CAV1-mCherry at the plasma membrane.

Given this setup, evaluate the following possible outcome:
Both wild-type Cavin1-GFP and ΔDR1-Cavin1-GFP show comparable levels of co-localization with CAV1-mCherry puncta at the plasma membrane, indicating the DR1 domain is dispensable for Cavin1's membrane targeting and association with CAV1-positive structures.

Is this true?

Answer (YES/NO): NO